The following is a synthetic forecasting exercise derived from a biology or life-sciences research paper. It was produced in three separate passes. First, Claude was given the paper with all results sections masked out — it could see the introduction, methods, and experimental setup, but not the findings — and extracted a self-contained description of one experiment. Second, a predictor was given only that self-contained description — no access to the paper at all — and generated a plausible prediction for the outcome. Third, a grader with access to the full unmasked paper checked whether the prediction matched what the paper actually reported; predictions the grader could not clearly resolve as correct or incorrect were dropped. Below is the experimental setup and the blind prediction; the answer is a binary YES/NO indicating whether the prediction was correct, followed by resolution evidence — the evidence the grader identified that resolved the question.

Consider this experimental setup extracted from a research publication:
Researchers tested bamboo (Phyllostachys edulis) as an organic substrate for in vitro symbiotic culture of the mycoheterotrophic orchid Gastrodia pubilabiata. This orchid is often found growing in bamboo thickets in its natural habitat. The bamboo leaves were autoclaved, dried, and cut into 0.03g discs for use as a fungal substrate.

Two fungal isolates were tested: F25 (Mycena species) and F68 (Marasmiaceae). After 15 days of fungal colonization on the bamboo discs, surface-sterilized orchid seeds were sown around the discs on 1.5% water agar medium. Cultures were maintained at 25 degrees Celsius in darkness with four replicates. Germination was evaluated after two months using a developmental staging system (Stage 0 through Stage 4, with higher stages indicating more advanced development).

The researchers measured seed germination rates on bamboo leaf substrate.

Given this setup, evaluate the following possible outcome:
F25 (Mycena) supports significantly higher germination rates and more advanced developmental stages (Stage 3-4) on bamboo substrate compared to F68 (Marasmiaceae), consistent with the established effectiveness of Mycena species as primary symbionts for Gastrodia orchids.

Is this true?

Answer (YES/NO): NO